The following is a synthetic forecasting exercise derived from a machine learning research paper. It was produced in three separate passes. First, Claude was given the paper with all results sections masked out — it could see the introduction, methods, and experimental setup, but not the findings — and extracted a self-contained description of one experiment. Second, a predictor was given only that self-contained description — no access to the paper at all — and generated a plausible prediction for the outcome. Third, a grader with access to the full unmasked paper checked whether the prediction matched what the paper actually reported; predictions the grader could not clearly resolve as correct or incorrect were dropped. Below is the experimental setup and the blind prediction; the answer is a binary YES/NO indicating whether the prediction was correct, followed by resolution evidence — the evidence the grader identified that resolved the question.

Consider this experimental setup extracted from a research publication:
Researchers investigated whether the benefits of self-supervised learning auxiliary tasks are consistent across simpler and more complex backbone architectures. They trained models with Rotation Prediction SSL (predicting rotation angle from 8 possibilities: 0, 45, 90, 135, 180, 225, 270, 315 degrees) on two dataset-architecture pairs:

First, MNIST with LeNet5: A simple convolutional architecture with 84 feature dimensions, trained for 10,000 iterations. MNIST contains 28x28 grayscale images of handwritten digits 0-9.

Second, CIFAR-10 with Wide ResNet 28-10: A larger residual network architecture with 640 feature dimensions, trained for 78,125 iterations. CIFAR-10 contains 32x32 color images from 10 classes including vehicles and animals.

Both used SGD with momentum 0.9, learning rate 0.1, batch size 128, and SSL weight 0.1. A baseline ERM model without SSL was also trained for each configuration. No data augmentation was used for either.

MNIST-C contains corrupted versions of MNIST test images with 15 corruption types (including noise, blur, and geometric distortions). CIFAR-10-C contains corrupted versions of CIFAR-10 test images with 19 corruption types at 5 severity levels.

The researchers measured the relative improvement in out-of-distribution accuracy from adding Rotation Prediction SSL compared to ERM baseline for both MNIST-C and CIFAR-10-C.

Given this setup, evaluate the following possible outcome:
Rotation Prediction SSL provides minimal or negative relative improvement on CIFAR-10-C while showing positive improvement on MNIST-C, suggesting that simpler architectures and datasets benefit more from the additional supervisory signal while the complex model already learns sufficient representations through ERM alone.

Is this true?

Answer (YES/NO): NO